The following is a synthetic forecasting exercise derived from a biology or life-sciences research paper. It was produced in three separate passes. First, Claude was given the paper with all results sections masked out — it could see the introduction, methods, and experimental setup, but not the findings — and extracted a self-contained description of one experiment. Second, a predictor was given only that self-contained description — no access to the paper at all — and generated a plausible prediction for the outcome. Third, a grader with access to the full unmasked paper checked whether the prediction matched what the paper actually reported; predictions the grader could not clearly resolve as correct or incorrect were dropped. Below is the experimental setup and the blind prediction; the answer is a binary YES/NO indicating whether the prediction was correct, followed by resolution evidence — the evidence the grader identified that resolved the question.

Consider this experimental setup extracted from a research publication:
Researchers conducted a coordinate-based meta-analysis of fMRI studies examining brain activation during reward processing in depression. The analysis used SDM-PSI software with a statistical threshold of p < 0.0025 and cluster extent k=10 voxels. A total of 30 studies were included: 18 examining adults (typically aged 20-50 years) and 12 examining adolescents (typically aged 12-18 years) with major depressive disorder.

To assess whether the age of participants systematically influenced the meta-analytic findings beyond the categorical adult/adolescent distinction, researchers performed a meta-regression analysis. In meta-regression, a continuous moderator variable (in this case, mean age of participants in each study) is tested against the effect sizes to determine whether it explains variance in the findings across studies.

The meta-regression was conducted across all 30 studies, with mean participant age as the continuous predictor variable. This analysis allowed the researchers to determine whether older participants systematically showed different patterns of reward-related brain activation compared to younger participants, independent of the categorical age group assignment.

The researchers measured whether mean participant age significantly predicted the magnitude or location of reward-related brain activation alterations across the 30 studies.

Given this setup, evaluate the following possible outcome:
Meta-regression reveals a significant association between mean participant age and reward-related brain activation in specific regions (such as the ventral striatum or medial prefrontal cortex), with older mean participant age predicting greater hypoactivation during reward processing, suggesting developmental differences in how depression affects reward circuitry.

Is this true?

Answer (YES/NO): NO